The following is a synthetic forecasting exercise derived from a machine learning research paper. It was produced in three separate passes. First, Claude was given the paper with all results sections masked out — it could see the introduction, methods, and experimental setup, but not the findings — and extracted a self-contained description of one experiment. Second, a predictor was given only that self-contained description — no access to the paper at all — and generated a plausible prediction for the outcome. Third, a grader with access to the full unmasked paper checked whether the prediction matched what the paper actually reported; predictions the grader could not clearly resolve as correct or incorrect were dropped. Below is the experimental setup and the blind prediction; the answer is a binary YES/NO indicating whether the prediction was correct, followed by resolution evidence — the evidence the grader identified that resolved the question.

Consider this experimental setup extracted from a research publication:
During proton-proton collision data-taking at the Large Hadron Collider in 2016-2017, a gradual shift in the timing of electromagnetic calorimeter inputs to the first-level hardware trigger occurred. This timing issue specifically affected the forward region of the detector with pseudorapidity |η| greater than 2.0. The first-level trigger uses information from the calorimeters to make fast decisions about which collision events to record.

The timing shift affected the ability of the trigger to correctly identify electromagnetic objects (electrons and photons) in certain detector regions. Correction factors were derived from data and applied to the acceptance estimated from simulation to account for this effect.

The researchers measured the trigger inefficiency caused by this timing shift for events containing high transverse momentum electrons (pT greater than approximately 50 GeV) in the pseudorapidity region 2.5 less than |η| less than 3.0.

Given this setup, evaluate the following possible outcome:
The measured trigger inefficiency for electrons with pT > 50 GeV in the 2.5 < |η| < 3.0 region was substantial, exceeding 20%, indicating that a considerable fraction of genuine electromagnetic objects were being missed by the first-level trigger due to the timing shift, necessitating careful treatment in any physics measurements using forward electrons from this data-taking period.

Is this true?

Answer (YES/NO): NO